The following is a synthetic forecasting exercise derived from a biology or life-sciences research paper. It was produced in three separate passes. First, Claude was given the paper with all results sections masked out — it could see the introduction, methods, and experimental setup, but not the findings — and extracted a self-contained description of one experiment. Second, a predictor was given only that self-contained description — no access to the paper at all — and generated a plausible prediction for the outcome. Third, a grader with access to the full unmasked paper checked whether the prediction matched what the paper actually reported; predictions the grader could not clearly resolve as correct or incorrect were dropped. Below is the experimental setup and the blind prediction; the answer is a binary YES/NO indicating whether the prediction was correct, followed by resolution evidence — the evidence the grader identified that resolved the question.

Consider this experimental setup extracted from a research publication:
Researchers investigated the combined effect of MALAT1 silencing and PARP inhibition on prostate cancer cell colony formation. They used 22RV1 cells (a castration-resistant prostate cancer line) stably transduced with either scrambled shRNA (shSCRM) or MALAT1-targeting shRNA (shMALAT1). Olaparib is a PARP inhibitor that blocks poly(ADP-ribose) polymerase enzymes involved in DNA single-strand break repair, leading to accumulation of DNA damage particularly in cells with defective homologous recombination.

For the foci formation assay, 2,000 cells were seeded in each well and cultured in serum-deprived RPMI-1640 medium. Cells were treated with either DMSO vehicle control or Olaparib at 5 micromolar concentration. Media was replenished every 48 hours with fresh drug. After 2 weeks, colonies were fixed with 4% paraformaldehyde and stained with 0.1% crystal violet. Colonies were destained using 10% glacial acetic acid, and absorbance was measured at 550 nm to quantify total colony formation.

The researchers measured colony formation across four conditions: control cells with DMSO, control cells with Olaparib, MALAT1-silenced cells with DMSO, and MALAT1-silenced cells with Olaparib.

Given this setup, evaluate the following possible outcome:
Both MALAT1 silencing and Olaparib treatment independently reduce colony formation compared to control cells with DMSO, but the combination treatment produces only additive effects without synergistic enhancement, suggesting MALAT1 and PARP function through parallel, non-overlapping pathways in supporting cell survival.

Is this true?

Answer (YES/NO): NO